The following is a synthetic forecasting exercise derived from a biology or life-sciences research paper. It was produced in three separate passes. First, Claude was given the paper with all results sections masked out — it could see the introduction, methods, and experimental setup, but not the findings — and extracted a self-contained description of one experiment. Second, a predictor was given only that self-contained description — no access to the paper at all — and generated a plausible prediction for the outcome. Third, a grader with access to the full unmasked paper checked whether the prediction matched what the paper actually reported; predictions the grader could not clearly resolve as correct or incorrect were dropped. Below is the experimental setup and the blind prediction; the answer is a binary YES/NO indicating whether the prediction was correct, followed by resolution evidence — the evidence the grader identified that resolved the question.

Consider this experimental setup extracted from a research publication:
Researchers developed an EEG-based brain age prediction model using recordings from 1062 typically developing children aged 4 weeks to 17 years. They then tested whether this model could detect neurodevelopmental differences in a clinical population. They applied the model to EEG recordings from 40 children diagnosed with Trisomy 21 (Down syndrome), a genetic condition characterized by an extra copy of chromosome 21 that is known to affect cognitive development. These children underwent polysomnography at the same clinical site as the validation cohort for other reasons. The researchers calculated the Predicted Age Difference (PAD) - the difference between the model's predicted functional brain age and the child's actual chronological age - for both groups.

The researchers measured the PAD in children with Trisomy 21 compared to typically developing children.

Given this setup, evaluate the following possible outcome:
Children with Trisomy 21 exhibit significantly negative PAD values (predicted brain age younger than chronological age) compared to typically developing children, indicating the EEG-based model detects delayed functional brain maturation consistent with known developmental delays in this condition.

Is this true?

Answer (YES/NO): YES